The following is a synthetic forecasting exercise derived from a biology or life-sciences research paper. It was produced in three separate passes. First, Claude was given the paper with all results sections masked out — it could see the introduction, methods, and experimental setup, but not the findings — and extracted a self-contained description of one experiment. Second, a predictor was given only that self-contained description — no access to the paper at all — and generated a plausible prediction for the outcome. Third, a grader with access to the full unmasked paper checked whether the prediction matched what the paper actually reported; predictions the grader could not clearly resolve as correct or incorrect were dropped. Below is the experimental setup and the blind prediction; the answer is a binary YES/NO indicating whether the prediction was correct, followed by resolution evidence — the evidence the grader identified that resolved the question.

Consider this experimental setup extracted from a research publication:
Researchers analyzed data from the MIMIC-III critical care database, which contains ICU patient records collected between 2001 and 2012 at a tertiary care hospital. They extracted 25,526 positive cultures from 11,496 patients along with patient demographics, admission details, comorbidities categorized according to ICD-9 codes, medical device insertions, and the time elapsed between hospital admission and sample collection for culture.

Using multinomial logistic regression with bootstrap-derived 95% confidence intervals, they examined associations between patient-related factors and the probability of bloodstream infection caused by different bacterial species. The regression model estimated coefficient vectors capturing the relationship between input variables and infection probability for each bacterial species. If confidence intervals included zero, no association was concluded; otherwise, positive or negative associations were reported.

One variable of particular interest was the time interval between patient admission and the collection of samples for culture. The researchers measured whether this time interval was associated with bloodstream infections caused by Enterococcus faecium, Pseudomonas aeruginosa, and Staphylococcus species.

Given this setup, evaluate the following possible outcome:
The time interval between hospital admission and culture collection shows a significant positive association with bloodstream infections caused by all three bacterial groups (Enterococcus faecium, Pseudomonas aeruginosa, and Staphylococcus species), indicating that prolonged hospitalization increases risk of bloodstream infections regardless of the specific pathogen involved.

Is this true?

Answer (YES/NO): YES